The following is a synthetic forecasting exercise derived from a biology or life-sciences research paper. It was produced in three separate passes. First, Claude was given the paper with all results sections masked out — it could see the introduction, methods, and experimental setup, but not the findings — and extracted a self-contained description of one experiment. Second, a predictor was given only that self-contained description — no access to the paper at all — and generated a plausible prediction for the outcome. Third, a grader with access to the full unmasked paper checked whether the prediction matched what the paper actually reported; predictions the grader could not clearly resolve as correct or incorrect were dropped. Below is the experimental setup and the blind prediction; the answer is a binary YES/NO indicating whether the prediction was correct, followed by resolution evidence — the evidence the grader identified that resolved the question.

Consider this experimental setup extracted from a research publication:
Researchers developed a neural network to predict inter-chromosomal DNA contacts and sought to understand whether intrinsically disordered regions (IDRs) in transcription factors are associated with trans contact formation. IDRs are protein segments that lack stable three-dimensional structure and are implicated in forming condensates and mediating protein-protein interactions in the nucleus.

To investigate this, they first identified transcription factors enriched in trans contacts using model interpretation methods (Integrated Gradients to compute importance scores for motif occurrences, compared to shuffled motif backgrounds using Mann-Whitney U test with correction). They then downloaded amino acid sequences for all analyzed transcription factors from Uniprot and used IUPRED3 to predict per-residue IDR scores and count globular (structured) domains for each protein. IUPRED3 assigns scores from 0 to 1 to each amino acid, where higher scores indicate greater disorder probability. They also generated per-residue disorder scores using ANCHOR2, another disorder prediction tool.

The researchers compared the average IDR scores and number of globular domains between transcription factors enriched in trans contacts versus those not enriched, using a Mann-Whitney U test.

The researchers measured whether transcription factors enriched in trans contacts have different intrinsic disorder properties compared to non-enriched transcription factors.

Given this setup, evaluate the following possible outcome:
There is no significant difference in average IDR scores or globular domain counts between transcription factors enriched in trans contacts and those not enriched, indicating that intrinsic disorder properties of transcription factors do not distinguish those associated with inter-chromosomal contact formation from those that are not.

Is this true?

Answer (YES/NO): YES